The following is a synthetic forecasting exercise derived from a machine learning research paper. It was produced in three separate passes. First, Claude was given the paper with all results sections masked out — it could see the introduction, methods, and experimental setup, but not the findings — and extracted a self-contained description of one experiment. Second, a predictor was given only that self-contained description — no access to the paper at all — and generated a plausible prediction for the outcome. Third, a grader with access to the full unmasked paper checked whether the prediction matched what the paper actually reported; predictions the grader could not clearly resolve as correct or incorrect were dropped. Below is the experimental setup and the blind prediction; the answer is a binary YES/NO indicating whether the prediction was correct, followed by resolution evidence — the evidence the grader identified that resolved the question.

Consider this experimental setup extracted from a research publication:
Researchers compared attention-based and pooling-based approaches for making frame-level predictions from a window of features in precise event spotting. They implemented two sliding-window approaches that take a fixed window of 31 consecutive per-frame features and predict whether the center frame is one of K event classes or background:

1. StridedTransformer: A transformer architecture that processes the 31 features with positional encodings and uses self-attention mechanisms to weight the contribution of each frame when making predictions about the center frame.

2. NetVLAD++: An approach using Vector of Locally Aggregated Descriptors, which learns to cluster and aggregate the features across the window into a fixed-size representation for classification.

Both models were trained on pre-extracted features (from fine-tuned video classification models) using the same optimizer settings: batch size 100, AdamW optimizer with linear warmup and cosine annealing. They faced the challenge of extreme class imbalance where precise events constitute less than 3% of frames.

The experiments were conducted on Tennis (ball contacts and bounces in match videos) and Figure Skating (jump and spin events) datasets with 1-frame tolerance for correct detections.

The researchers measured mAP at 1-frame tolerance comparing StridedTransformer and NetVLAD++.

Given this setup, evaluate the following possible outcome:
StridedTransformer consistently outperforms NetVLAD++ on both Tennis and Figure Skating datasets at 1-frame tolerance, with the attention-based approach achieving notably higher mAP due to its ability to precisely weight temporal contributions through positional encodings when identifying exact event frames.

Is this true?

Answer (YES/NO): YES